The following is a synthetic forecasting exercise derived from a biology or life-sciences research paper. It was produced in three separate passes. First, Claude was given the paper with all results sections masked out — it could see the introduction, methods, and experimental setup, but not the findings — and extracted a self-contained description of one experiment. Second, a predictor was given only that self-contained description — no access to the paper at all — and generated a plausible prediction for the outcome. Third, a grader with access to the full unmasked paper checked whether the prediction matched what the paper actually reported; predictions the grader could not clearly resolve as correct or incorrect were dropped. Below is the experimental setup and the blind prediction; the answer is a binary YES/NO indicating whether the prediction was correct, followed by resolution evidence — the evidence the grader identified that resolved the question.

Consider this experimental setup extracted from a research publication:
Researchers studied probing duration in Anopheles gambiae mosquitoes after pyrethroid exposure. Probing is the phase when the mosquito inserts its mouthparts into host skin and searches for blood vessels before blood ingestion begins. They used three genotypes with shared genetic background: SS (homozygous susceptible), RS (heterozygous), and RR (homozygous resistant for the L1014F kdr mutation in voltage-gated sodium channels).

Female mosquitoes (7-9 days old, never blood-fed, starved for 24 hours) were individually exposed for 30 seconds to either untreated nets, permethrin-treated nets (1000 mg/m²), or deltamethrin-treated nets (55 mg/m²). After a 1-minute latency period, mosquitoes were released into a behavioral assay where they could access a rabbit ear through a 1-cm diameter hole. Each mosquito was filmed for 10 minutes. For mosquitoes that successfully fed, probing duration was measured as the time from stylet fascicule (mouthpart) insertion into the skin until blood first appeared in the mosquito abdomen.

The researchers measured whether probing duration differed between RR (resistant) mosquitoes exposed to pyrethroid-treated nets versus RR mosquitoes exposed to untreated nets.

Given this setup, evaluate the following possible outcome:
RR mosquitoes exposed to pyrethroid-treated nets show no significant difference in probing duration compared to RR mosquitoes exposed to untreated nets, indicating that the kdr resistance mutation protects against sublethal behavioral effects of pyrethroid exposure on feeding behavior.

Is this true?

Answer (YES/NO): YES